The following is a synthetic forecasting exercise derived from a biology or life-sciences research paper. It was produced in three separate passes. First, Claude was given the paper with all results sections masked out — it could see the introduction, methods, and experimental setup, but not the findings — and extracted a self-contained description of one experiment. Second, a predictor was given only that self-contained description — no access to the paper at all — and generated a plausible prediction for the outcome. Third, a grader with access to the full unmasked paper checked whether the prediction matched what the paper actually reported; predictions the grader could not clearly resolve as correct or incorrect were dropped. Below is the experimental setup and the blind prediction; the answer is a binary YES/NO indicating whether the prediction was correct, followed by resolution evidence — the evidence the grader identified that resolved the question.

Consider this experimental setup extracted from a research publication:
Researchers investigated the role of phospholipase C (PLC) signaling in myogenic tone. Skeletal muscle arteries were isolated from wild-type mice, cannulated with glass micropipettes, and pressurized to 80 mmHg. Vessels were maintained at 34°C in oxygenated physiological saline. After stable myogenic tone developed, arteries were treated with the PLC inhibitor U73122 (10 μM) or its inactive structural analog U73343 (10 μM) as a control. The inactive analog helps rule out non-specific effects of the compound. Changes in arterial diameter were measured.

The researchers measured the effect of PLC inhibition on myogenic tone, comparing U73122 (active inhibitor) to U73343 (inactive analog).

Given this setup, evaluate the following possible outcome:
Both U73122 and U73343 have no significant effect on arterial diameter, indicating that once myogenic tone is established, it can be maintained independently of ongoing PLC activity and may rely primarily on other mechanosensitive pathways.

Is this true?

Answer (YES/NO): NO